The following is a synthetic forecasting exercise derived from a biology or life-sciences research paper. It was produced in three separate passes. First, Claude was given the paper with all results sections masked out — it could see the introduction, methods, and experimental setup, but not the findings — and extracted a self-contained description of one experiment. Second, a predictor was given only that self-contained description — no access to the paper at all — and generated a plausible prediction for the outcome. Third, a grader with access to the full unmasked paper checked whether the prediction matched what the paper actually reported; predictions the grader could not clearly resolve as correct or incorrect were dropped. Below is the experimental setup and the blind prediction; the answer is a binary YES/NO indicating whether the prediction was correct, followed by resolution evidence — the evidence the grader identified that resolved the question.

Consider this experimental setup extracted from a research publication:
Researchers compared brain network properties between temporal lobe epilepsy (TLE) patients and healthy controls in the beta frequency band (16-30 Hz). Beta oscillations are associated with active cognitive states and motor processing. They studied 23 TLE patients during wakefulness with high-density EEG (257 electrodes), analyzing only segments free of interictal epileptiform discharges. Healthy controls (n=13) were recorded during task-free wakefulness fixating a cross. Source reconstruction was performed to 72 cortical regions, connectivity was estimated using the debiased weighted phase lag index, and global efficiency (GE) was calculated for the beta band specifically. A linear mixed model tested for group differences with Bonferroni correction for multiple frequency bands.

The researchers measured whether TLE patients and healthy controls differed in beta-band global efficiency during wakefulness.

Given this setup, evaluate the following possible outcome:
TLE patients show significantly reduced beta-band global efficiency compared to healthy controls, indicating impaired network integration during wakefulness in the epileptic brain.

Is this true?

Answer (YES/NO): NO